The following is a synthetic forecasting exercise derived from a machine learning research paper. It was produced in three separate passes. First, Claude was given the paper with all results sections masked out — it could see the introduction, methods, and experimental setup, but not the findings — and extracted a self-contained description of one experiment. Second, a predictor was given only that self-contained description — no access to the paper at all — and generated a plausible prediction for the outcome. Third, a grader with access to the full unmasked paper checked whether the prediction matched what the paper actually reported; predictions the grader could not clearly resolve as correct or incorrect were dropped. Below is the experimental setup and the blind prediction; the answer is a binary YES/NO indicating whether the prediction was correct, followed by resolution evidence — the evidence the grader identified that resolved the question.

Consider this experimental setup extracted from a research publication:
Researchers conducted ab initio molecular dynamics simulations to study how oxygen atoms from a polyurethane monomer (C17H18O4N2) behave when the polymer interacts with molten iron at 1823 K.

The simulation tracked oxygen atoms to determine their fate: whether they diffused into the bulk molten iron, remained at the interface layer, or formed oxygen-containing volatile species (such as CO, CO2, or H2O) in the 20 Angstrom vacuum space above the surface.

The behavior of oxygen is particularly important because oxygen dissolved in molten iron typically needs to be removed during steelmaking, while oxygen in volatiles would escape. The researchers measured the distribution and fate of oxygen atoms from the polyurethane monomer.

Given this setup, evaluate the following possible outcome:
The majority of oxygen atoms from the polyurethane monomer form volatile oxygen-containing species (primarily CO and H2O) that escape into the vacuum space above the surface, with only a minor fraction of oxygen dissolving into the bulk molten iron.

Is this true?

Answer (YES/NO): NO